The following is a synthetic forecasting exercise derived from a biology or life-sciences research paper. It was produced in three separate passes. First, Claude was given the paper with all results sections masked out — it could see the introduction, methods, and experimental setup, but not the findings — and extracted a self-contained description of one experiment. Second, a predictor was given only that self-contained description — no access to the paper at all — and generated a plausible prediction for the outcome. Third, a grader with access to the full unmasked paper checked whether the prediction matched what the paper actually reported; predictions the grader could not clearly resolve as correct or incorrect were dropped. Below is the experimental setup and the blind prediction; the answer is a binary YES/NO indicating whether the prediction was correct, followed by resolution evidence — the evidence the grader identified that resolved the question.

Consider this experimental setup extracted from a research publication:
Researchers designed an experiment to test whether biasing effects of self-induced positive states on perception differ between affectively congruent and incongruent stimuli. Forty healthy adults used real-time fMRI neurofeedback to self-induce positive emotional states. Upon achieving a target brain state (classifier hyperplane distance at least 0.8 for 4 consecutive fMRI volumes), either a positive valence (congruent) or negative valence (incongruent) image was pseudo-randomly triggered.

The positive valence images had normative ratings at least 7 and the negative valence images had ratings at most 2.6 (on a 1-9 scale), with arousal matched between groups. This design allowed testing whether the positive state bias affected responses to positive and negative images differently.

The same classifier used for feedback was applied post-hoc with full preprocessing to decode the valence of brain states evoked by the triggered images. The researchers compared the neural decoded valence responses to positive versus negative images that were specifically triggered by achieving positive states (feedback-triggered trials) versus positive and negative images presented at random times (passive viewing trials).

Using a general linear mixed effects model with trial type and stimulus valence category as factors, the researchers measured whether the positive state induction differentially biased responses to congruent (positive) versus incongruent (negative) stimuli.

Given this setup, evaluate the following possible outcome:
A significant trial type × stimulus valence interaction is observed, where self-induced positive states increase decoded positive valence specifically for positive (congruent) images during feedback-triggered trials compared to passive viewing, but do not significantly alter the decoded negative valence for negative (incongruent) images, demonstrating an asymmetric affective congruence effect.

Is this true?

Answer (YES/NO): NO